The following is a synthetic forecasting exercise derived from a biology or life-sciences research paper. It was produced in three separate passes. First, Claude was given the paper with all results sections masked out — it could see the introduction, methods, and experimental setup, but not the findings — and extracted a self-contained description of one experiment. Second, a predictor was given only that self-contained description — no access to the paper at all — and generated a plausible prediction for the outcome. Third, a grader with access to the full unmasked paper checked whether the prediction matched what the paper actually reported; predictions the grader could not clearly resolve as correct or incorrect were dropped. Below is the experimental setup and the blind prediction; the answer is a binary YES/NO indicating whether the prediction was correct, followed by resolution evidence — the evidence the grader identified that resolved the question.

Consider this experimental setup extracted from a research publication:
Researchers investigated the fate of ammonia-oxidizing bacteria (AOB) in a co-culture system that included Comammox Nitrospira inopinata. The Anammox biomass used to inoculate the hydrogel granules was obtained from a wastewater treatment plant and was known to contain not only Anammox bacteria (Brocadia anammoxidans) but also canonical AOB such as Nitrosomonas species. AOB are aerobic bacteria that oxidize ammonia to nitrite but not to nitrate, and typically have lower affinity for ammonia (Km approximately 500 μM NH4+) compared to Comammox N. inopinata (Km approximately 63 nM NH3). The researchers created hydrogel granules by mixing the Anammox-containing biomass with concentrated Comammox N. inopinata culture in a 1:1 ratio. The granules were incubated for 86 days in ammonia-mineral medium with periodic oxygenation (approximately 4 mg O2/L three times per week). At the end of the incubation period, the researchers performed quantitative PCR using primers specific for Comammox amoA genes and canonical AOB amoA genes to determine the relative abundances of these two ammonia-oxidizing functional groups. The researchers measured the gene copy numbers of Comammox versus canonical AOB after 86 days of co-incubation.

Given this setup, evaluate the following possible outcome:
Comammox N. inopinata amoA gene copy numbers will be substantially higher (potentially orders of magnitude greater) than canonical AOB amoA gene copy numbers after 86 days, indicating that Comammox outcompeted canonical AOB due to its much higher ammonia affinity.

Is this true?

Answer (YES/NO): YES